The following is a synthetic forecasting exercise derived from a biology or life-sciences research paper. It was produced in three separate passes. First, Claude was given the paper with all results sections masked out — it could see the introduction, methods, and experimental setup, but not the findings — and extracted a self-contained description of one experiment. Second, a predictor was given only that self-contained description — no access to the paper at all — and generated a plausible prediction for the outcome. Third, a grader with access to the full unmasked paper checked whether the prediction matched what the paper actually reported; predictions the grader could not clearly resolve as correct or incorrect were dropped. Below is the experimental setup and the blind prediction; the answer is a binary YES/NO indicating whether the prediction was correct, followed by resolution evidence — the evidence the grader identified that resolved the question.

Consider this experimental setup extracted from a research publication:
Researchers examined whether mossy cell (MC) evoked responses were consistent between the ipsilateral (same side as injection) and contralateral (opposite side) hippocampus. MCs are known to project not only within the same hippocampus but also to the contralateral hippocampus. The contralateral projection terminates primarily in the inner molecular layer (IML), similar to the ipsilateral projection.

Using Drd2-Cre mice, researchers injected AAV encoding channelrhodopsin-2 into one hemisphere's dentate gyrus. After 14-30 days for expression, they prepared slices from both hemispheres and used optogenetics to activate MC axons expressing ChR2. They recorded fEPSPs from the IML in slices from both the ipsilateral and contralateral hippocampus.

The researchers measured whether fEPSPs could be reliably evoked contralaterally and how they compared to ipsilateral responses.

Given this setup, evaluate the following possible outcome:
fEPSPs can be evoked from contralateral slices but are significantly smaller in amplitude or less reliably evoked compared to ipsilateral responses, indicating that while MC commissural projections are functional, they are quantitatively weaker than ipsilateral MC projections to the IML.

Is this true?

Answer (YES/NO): NO